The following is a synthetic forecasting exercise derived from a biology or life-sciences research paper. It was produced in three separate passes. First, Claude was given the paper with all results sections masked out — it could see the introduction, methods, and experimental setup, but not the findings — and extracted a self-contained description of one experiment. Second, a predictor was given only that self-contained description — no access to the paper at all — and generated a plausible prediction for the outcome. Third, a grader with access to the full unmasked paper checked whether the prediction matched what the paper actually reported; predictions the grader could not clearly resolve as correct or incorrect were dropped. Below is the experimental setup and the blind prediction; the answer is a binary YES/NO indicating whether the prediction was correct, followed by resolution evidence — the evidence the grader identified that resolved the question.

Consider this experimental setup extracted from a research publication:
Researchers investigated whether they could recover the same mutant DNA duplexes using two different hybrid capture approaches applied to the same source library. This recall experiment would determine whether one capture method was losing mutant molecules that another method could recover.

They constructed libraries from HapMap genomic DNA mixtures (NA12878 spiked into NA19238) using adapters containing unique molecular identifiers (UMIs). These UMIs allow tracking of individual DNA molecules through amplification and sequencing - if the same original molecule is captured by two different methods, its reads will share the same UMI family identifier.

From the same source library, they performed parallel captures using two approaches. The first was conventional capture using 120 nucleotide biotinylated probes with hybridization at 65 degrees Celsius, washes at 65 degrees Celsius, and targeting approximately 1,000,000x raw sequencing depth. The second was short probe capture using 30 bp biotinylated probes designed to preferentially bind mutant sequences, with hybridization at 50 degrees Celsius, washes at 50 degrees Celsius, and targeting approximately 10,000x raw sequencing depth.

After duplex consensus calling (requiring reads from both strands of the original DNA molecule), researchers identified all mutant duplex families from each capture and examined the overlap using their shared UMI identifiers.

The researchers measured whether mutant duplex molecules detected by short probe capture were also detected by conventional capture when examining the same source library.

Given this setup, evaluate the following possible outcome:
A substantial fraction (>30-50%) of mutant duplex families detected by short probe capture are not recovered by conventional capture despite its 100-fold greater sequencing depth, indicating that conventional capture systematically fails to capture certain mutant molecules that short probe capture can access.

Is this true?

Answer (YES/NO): NO